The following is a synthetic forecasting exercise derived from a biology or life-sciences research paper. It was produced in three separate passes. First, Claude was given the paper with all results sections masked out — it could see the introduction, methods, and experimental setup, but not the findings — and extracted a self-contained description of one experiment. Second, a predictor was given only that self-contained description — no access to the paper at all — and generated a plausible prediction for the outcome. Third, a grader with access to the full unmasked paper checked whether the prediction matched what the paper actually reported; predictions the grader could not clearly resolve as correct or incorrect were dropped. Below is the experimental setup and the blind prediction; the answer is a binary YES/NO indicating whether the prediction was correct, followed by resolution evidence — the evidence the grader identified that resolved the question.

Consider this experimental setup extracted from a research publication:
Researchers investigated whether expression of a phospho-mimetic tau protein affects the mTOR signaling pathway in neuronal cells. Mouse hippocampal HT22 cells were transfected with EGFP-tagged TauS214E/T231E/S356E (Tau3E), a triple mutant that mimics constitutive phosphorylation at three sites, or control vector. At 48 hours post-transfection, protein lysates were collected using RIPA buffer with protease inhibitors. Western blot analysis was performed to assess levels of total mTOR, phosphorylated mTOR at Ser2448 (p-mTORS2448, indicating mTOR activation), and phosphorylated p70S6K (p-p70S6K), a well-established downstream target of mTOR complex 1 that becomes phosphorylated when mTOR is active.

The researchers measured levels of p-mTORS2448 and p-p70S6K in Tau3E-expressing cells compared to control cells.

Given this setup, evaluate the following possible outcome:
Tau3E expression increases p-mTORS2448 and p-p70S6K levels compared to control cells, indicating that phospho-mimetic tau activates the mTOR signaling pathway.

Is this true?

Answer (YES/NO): YES